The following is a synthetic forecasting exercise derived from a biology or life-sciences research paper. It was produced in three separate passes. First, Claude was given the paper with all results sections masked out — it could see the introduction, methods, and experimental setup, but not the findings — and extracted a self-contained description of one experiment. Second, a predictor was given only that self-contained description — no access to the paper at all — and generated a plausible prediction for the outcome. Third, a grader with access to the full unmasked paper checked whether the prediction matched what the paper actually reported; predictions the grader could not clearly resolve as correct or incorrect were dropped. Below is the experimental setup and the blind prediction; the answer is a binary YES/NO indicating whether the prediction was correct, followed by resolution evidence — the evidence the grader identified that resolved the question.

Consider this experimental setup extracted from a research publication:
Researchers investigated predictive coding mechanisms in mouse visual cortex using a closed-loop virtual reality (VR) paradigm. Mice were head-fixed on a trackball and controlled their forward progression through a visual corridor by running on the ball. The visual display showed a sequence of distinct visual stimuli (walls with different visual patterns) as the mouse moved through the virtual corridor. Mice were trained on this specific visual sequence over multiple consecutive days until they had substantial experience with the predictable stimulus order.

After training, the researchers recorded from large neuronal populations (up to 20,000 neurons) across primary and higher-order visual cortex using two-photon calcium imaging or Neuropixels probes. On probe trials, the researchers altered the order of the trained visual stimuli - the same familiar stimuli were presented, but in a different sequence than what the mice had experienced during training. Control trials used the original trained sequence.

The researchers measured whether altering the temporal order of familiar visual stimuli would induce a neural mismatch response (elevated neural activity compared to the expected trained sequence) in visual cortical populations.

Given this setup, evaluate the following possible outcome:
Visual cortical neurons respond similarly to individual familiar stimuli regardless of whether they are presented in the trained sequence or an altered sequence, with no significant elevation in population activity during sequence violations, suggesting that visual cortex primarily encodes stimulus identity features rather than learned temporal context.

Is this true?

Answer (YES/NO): YES